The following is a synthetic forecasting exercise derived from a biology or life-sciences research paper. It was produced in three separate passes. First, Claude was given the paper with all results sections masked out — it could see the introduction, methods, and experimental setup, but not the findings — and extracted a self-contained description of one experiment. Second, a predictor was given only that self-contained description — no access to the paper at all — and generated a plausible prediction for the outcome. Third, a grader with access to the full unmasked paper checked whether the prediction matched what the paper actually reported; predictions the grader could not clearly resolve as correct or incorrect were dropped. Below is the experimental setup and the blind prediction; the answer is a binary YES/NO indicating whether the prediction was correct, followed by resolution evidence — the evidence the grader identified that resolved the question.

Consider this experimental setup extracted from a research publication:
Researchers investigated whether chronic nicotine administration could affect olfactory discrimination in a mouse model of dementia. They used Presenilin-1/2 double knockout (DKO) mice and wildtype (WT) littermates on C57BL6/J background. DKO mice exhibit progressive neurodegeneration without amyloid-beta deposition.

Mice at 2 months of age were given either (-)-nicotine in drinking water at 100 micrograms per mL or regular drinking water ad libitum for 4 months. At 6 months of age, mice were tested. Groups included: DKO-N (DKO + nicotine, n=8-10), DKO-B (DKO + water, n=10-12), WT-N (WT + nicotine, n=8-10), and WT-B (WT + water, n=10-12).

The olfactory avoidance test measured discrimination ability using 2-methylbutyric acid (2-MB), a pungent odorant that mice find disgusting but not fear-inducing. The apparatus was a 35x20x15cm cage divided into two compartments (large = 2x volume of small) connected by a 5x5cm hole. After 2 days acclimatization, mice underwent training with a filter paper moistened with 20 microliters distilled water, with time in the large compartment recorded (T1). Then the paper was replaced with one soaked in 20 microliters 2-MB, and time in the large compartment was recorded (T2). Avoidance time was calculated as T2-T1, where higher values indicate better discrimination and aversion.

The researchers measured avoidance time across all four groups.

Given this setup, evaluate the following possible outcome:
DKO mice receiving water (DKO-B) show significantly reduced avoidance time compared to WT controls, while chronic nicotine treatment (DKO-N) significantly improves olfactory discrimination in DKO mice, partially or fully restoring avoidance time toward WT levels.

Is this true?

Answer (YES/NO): NO